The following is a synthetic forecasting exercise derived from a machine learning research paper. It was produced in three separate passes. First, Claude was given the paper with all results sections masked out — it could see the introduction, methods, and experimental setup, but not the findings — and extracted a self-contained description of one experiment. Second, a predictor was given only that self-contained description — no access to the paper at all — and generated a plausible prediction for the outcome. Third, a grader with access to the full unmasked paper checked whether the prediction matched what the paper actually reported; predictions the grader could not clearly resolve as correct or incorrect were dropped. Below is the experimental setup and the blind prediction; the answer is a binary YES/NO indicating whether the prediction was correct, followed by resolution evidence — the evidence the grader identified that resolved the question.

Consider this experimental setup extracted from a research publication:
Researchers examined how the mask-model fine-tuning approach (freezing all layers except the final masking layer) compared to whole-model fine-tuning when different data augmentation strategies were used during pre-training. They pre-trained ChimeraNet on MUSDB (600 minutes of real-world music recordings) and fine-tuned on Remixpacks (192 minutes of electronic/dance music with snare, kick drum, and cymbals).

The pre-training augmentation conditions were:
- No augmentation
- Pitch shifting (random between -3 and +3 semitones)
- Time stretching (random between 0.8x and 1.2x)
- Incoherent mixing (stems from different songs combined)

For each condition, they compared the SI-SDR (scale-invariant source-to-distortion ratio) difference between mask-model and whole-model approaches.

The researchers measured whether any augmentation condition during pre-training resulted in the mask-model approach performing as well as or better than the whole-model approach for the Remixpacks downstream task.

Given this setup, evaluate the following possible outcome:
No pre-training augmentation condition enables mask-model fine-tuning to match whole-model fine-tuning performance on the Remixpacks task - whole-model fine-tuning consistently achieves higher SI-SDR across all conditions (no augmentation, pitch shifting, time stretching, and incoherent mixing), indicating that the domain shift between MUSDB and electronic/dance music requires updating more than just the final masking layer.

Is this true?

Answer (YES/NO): YES